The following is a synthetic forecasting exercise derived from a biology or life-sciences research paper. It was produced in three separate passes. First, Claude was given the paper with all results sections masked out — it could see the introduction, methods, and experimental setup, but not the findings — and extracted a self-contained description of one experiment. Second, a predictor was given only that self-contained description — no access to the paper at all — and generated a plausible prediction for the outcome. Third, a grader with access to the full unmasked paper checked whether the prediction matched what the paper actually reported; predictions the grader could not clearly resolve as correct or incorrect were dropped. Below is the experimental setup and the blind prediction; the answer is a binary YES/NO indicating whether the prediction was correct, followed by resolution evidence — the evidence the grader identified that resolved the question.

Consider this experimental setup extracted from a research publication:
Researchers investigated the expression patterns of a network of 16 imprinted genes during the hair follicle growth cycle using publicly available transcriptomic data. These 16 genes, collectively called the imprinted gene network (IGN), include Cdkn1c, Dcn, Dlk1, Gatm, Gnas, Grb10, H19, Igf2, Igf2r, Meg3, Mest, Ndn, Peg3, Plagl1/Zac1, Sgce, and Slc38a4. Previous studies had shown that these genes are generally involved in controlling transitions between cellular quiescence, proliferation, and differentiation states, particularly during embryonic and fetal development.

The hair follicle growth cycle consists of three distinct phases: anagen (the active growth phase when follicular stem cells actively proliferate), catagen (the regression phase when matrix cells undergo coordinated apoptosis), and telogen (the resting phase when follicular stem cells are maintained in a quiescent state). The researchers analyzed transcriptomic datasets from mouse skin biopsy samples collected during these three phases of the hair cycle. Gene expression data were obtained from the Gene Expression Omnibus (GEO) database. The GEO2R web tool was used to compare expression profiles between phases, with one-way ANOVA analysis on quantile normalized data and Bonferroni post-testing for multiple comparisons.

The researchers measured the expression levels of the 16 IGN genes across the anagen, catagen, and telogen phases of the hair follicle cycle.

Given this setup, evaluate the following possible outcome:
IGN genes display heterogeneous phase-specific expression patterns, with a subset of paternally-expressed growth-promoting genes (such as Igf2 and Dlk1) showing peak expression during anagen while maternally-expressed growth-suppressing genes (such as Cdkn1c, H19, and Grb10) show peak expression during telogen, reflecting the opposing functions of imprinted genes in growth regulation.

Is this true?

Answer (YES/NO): NO